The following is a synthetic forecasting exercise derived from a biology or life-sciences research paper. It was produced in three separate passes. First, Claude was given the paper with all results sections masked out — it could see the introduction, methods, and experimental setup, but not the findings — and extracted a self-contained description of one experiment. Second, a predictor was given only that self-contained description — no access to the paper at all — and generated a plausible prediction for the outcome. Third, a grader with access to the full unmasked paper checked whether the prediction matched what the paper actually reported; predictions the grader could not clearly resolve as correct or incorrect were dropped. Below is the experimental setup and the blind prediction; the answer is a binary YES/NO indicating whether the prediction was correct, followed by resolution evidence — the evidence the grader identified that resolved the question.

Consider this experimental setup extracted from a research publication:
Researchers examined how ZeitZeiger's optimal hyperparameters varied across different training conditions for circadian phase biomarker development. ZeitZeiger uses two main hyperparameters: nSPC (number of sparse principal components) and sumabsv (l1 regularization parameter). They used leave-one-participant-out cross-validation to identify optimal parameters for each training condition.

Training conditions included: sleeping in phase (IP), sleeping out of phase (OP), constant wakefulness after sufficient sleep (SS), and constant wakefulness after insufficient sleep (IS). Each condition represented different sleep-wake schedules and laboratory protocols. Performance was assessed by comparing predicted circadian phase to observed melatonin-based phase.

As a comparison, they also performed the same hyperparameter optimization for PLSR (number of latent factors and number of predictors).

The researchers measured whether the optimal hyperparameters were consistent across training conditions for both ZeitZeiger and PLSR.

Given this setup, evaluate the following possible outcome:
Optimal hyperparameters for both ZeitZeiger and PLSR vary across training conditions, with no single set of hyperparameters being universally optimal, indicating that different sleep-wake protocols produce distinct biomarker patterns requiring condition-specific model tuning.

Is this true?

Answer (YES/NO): NO